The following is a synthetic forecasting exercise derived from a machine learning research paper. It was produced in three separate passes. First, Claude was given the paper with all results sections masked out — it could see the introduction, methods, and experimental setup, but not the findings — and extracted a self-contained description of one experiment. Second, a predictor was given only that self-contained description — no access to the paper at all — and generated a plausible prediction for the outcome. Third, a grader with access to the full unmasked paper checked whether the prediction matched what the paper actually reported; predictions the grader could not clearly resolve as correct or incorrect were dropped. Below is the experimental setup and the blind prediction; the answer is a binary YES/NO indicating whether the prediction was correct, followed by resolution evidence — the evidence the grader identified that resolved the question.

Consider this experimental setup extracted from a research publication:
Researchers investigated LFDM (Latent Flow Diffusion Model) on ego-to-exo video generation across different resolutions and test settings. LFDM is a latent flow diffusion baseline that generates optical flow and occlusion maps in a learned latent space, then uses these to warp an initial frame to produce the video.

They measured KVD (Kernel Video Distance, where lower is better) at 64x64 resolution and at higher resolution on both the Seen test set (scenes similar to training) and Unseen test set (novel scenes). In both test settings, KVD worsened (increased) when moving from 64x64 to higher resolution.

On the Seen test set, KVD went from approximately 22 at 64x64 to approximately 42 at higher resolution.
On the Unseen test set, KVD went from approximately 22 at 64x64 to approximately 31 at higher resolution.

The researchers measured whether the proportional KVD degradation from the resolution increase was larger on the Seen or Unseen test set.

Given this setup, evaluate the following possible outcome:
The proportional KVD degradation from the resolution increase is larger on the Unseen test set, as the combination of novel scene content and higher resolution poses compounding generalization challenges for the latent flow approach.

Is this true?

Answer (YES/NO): NO